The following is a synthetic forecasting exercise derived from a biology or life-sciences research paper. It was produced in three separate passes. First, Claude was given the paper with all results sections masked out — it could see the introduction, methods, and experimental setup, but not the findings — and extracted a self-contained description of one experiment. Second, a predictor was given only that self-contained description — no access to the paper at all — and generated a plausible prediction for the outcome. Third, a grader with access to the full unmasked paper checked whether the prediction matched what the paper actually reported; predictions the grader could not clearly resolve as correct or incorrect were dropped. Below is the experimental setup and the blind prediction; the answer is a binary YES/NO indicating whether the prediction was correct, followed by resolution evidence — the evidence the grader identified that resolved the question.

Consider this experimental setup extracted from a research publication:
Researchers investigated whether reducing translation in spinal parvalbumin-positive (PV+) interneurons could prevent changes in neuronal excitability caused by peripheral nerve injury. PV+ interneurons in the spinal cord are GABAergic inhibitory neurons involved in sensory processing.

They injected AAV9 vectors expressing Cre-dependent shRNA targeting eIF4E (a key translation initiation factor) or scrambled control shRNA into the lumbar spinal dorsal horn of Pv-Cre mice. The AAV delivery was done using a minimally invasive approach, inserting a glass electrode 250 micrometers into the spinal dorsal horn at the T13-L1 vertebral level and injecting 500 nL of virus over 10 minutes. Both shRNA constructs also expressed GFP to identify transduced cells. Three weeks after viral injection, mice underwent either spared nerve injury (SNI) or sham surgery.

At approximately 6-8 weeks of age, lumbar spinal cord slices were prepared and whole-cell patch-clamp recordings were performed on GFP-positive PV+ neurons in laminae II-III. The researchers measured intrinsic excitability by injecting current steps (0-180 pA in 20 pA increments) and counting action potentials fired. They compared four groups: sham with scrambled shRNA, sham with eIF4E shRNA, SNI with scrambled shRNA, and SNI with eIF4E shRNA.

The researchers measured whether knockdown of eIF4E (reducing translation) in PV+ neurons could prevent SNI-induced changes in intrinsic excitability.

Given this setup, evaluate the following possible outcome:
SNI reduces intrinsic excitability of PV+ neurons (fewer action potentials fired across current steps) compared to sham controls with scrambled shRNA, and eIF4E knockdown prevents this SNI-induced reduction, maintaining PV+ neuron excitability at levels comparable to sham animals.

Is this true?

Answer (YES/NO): YES